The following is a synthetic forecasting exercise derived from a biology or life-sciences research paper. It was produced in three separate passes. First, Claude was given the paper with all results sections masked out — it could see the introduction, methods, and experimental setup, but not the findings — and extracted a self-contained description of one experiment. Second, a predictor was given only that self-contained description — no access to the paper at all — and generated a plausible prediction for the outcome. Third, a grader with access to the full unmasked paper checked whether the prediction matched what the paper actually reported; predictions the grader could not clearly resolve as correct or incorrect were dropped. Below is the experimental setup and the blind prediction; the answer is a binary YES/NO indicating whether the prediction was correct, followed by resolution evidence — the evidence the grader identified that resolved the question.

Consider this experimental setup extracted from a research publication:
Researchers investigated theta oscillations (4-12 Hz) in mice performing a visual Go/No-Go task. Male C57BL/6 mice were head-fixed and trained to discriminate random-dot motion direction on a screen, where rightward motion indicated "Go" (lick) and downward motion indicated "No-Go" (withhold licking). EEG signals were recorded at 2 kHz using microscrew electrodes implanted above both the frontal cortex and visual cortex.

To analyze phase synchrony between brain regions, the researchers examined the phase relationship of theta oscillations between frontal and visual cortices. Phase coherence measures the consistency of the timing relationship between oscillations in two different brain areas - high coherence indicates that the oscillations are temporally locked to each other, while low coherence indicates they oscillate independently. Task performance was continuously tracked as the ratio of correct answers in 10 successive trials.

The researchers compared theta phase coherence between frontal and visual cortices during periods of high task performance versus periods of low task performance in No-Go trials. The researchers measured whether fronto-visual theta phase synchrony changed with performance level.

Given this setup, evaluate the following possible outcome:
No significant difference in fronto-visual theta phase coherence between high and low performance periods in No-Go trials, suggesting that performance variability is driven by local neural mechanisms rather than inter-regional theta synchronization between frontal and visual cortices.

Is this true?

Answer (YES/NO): NO